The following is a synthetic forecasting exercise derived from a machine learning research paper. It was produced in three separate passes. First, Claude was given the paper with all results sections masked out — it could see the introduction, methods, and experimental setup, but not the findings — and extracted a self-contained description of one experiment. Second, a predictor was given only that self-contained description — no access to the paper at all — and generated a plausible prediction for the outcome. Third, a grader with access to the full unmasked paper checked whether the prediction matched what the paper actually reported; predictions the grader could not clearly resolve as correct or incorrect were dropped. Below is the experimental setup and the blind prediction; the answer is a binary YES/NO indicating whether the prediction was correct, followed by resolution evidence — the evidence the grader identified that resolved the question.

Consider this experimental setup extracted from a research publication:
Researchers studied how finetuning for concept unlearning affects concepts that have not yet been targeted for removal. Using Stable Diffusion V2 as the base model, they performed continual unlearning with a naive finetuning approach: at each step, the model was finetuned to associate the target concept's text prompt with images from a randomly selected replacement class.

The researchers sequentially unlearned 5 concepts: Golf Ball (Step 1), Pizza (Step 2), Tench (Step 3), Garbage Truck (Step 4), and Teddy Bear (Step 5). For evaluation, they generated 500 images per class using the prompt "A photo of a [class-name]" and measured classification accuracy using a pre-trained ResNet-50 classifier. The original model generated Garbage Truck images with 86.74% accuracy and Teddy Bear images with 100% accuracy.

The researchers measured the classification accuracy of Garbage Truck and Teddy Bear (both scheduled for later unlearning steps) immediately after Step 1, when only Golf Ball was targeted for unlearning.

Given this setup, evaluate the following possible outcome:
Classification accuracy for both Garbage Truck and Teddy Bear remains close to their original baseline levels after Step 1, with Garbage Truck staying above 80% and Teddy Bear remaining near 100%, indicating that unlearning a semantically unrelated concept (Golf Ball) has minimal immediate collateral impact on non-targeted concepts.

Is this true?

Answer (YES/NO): NO